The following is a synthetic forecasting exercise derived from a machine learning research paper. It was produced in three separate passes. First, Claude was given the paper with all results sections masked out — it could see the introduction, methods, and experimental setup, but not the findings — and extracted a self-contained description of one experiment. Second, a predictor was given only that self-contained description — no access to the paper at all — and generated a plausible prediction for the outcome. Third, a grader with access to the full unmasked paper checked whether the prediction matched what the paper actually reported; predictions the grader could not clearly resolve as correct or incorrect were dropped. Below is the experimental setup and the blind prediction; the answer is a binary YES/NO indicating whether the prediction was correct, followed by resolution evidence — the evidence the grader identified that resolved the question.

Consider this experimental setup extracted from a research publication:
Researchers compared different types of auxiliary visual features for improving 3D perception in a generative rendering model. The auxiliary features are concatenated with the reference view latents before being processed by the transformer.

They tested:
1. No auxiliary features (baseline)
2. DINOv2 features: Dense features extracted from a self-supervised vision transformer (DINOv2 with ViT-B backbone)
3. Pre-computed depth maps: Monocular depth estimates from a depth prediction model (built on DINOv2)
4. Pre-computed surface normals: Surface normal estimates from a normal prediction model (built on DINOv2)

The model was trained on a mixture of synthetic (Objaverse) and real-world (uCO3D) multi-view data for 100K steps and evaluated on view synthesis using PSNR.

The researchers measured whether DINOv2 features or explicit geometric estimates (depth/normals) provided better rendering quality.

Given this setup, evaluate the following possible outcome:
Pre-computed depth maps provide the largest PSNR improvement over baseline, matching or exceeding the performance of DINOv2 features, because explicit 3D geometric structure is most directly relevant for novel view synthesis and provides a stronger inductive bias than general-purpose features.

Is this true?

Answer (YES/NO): NO